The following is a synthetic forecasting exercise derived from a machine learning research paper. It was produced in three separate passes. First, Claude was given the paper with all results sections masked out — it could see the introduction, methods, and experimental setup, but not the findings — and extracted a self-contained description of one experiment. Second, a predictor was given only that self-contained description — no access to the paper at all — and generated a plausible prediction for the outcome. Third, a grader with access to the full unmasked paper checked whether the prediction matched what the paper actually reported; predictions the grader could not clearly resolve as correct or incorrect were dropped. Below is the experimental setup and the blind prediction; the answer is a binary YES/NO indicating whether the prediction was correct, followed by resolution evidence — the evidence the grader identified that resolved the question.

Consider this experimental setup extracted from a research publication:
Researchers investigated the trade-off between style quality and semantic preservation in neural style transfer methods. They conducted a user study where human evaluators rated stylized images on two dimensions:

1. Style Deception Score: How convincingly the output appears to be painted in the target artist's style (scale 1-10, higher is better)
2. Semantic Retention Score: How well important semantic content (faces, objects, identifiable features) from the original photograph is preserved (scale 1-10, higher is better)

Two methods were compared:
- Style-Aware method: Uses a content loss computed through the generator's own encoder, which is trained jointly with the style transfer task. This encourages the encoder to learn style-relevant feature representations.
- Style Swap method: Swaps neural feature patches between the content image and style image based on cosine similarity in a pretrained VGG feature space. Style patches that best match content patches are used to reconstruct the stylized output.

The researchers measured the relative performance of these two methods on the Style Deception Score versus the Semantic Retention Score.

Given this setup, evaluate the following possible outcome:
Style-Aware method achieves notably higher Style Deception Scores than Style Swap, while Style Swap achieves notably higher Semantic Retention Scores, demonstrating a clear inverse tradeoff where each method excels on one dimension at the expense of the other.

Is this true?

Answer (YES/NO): YES